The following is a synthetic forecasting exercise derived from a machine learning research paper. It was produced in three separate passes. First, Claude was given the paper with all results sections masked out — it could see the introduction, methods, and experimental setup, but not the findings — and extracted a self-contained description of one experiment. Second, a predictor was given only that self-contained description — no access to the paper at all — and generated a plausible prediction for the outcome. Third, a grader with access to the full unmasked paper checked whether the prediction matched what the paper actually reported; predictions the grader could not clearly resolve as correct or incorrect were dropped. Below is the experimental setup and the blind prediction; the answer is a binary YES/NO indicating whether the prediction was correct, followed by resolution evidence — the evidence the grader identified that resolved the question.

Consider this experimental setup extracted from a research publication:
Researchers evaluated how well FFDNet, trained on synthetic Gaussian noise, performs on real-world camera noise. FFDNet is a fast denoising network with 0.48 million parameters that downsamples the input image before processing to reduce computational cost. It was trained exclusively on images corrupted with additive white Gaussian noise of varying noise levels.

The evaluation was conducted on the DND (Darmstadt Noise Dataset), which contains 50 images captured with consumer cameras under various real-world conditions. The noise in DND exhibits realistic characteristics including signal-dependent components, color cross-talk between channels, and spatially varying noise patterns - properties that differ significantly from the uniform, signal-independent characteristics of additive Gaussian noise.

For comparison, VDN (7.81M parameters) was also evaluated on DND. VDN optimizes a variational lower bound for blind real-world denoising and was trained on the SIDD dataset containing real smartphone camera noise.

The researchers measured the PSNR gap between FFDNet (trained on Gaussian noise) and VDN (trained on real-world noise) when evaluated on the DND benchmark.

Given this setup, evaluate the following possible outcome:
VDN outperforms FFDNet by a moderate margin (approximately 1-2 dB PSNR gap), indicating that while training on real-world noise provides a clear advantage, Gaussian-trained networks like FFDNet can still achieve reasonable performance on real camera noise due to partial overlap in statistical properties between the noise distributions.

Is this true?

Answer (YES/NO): NO